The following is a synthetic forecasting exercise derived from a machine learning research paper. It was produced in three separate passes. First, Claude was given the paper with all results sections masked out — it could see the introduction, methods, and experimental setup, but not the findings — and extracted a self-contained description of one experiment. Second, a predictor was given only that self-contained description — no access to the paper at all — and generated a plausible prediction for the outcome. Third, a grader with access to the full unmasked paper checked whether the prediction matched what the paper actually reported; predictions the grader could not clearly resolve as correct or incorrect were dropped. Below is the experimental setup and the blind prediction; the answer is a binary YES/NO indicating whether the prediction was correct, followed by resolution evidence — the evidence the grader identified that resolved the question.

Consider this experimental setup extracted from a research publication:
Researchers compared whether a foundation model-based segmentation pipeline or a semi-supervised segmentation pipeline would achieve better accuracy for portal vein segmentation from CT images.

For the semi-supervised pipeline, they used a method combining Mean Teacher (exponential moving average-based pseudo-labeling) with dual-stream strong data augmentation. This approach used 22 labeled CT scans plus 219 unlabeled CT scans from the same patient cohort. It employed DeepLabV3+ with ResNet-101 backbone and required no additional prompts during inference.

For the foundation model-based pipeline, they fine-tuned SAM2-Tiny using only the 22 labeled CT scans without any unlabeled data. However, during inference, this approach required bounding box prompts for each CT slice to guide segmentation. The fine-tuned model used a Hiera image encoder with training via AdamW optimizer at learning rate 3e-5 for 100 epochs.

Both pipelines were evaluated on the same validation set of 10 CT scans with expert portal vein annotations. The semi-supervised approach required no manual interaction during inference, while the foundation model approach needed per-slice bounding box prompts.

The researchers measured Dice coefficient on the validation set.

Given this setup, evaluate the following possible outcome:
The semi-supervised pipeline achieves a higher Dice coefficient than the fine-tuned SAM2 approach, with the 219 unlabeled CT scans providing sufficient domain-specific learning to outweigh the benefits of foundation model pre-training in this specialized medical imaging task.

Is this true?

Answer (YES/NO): NO